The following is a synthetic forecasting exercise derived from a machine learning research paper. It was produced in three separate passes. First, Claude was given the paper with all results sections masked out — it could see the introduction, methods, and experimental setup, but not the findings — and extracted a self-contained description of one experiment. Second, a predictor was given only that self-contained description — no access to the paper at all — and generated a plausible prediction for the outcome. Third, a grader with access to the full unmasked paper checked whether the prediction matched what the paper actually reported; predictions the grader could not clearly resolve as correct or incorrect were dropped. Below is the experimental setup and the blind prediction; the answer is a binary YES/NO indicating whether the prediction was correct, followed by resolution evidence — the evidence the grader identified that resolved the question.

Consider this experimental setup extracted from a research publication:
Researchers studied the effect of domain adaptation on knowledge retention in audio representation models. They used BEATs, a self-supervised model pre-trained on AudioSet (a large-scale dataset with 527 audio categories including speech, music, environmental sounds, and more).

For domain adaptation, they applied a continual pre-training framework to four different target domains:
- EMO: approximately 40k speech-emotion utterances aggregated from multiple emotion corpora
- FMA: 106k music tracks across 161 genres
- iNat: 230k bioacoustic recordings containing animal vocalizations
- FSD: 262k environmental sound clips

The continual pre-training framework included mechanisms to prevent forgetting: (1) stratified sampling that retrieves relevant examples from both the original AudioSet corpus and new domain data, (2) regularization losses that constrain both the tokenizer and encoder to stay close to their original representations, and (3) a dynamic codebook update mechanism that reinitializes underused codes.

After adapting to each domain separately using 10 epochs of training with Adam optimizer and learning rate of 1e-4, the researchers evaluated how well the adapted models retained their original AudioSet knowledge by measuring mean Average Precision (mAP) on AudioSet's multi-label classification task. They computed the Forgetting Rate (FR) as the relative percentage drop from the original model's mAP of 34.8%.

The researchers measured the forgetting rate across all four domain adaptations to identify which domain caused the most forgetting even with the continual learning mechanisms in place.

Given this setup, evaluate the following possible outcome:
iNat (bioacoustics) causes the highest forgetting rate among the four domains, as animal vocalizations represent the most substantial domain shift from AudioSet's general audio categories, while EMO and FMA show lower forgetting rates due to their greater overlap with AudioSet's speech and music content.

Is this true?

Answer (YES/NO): YES